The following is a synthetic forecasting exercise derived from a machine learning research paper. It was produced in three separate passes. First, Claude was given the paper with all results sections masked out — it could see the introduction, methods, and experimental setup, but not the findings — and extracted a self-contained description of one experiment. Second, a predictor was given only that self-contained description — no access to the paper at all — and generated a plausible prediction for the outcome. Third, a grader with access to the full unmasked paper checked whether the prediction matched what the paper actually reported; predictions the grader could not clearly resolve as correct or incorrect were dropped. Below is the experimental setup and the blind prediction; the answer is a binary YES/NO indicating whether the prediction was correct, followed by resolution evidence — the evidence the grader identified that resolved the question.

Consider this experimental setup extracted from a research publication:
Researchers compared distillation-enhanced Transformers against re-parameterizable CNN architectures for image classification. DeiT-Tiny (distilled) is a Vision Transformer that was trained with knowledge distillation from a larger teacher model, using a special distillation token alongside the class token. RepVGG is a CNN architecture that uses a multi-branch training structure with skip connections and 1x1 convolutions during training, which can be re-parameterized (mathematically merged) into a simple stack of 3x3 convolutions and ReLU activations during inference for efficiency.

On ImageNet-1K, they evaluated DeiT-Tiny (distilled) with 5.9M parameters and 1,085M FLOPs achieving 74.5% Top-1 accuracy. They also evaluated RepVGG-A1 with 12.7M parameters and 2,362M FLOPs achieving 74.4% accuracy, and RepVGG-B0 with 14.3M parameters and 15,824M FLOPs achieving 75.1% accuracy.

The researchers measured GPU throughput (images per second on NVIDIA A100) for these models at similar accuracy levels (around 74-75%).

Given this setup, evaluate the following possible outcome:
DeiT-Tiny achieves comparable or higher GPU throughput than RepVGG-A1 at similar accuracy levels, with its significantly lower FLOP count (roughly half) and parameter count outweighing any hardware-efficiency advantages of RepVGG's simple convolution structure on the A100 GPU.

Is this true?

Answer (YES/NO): NO